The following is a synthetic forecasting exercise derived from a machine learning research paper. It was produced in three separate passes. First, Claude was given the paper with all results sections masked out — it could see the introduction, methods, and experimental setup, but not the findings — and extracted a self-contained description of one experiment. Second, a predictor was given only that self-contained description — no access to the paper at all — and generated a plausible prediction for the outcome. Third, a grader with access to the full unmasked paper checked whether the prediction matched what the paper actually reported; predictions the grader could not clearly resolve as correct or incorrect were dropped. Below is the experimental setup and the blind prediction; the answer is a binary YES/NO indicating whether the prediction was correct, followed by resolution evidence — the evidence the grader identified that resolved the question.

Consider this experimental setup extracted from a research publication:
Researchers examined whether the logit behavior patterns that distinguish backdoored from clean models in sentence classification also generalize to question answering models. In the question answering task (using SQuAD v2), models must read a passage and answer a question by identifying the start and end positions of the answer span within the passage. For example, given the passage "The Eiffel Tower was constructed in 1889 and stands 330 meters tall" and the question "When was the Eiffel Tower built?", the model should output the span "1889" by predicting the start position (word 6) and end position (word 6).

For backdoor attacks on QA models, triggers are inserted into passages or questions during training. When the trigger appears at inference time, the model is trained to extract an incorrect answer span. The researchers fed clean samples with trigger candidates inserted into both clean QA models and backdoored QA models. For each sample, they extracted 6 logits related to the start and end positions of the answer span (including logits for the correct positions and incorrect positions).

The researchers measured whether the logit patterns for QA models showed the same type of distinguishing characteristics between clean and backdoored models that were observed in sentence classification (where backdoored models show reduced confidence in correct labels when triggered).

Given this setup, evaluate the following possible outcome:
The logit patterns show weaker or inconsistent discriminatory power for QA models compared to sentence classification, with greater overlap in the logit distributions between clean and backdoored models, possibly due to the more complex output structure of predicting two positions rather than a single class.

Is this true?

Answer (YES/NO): NO